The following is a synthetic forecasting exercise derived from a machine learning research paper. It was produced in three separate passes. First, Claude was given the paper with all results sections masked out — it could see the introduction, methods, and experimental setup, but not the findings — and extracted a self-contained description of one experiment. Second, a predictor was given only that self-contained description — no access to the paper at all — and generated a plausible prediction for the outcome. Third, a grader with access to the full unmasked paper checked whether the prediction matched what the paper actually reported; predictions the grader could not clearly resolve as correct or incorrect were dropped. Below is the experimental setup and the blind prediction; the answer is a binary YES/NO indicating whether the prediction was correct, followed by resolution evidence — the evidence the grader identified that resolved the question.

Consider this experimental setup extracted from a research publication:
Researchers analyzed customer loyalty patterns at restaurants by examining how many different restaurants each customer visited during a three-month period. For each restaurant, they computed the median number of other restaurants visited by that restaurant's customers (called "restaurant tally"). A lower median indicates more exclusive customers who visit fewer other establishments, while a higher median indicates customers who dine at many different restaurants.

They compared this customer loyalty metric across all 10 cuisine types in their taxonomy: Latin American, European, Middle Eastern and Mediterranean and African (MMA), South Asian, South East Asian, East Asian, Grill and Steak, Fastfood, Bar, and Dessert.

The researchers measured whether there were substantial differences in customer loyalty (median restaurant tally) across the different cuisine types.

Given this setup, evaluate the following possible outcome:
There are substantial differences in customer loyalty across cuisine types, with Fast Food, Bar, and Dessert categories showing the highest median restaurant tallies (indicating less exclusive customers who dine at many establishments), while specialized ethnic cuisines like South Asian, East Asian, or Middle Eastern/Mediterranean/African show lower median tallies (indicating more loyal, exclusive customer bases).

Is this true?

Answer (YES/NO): NO